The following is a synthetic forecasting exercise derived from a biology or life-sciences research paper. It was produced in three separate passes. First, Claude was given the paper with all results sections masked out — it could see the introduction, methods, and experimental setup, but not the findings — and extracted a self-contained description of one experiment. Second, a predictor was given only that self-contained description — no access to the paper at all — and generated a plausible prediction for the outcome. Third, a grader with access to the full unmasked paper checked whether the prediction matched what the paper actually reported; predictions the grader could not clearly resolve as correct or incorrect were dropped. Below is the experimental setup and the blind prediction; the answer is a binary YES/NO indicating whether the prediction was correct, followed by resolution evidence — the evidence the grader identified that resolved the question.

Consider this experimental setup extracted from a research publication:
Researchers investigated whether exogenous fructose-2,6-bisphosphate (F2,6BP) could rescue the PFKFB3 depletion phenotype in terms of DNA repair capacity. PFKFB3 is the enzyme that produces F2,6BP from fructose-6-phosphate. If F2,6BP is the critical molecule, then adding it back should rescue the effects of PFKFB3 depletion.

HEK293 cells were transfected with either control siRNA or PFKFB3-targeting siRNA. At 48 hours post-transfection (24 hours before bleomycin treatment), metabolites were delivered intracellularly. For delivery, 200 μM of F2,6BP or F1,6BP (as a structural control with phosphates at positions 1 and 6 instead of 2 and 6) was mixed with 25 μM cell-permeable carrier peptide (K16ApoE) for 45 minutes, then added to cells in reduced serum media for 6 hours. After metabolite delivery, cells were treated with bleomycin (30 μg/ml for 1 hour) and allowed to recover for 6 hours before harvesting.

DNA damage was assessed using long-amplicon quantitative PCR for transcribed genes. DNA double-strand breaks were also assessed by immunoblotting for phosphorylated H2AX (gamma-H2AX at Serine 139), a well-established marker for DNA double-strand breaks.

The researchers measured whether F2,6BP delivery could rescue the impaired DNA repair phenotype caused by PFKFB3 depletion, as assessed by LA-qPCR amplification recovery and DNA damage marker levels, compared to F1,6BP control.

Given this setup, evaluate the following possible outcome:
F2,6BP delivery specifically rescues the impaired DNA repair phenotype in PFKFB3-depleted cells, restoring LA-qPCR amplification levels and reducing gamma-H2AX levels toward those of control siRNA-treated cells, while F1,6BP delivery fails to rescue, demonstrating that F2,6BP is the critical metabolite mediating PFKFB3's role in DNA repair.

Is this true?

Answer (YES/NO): YES